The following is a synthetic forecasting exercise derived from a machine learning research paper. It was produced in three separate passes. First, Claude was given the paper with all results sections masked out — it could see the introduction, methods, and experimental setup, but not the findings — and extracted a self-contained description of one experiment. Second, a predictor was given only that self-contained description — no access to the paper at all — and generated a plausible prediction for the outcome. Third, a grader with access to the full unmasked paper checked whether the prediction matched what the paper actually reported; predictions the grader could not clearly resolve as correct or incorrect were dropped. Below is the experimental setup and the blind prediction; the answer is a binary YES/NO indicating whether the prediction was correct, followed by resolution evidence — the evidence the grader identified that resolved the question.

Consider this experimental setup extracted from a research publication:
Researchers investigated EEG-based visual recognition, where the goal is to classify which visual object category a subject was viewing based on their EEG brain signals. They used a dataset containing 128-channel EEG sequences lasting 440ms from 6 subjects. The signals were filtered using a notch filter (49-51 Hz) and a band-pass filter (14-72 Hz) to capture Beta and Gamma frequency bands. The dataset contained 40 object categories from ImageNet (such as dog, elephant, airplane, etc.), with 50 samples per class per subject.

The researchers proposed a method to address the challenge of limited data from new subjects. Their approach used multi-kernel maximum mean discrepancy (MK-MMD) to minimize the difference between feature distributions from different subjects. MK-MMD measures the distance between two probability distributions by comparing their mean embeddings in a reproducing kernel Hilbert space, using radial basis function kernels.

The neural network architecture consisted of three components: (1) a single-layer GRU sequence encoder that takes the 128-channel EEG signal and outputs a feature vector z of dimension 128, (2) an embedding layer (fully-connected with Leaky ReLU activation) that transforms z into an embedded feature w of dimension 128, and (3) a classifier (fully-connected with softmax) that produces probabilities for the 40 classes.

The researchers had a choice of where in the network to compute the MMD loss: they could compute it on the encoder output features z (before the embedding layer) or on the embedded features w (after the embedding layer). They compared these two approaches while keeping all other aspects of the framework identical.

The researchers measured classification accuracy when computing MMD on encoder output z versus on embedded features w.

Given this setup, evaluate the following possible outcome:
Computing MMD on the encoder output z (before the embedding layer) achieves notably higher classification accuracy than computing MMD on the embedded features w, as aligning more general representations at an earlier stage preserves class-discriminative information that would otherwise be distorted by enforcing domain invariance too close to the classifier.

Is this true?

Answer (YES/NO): YES